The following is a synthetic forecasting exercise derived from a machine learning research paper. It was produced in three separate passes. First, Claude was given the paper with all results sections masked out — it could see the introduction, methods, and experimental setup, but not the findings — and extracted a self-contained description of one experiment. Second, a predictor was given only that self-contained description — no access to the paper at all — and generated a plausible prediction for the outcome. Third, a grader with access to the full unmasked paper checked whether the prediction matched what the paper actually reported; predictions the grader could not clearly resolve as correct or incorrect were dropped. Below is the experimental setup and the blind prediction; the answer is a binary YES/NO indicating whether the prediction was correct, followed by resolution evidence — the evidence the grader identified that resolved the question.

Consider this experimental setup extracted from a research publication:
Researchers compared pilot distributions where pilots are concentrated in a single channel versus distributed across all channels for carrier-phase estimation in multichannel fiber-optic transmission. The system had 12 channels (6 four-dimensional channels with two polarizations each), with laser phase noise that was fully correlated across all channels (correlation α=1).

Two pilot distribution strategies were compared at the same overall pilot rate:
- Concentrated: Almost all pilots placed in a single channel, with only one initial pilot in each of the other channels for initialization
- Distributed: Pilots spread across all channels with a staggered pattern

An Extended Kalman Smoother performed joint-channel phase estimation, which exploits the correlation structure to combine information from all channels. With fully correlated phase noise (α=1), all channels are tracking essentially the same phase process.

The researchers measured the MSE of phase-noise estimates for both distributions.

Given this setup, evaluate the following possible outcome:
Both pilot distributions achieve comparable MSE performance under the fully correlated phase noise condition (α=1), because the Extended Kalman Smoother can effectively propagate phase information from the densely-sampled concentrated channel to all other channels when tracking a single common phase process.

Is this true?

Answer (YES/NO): NO